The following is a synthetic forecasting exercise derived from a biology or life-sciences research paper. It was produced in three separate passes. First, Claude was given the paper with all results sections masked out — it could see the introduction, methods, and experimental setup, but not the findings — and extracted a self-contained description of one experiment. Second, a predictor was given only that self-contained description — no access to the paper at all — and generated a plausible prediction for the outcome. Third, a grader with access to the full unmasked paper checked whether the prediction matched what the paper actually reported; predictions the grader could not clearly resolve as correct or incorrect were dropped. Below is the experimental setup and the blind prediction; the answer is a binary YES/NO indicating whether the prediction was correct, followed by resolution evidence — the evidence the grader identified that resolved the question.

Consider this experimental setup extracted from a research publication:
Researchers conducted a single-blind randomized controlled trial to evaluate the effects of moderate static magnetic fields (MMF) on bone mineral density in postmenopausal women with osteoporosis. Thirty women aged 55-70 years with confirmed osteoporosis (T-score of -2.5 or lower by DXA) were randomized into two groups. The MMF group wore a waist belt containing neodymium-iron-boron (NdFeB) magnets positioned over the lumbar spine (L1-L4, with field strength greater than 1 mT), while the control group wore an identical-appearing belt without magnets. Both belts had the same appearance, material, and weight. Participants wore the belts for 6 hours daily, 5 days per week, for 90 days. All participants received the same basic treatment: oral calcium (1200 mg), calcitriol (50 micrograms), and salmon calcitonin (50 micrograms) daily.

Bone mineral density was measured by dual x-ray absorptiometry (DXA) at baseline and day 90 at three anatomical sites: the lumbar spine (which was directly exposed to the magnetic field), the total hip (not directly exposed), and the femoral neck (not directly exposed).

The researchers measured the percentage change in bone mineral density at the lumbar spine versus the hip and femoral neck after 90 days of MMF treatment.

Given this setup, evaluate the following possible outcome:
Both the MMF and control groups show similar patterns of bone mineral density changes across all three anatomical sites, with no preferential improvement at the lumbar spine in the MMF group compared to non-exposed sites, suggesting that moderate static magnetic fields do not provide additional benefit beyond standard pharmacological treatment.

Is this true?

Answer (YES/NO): NO